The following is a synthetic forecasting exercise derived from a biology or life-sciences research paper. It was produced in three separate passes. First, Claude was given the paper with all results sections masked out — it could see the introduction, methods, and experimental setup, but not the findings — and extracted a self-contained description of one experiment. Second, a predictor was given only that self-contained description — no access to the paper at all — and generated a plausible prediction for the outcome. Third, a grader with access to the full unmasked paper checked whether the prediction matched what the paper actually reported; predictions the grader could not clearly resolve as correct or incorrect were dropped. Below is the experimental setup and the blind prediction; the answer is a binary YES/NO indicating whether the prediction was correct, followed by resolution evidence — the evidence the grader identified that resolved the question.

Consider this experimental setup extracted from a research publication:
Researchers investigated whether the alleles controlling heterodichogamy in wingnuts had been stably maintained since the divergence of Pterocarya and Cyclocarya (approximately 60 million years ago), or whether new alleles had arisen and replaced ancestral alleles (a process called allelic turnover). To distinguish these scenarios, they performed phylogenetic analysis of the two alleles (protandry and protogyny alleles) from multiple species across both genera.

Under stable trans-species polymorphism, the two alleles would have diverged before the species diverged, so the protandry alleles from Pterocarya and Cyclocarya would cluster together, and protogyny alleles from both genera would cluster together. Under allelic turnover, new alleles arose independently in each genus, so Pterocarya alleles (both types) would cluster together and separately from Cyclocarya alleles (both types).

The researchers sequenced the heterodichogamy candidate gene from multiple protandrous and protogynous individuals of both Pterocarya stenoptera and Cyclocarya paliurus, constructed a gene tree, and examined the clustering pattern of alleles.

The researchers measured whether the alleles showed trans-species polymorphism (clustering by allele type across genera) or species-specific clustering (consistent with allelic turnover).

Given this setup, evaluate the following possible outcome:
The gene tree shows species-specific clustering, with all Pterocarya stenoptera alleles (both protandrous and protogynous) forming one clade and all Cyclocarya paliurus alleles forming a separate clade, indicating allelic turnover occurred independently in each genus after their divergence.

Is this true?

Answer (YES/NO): YES